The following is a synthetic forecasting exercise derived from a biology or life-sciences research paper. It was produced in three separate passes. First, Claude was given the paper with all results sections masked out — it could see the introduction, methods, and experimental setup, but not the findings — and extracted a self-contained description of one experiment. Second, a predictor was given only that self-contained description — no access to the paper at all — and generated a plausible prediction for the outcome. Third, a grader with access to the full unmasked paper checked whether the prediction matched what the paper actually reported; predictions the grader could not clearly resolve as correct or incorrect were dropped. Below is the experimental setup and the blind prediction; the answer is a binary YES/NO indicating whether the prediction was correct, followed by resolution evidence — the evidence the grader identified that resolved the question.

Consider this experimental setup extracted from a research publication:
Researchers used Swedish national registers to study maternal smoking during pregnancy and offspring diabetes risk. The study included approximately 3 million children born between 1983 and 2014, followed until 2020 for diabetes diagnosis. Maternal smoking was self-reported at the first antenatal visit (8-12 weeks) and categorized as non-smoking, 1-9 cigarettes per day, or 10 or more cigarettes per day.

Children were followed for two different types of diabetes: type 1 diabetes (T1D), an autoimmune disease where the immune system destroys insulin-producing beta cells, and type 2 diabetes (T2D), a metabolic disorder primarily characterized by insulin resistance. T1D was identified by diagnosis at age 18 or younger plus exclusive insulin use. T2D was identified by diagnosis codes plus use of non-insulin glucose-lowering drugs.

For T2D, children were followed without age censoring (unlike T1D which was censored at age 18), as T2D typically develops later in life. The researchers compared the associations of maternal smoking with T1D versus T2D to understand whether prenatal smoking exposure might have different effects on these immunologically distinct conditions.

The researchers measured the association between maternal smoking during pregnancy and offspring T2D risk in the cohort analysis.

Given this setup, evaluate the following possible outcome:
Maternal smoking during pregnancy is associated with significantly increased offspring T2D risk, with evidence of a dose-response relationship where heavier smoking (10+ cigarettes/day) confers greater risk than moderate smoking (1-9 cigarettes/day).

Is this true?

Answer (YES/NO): NO